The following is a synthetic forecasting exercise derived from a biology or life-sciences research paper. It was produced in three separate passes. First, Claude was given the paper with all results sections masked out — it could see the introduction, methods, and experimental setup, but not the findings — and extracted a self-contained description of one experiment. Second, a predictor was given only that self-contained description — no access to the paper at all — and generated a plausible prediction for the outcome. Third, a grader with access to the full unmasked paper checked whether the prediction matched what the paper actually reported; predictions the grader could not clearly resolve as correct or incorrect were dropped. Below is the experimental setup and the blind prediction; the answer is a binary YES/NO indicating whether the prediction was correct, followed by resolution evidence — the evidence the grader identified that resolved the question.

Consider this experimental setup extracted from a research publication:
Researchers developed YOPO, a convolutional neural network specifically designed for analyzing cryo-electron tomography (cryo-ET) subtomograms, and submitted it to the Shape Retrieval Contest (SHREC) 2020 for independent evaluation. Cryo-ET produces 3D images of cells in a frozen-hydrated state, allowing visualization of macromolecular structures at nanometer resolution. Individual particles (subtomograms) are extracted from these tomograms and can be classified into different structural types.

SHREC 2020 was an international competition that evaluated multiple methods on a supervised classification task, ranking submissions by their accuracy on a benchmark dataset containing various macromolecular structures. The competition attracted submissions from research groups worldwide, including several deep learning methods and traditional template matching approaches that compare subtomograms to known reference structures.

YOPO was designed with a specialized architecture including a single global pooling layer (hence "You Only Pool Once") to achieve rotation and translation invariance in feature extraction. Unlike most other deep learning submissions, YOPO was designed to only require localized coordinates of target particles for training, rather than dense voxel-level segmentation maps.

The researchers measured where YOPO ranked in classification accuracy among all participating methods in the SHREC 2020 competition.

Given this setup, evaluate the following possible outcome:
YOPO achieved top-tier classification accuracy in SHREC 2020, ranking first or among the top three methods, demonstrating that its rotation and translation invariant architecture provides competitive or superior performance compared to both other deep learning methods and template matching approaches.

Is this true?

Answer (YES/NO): YES